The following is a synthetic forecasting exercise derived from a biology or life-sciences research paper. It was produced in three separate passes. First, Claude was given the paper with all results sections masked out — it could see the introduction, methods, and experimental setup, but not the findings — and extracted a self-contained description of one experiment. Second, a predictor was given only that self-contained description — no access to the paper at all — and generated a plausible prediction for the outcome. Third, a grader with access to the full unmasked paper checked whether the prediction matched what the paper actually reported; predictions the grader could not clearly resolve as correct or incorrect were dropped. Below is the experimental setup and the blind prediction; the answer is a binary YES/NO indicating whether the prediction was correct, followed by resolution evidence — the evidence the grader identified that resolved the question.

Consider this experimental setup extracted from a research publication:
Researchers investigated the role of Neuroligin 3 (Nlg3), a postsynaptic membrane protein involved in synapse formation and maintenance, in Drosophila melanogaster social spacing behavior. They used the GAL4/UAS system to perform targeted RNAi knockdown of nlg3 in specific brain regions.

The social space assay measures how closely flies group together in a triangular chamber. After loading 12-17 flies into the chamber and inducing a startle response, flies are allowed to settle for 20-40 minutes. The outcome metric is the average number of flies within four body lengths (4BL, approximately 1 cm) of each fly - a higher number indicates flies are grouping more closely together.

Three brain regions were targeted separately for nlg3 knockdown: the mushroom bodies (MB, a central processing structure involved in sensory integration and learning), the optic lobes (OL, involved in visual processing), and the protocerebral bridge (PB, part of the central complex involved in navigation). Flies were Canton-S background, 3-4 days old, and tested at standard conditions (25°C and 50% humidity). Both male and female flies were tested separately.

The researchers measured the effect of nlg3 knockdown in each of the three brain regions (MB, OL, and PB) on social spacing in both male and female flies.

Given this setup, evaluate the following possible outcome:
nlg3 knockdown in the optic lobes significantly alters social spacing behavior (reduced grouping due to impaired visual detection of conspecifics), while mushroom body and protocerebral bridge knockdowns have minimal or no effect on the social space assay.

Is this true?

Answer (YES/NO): YES